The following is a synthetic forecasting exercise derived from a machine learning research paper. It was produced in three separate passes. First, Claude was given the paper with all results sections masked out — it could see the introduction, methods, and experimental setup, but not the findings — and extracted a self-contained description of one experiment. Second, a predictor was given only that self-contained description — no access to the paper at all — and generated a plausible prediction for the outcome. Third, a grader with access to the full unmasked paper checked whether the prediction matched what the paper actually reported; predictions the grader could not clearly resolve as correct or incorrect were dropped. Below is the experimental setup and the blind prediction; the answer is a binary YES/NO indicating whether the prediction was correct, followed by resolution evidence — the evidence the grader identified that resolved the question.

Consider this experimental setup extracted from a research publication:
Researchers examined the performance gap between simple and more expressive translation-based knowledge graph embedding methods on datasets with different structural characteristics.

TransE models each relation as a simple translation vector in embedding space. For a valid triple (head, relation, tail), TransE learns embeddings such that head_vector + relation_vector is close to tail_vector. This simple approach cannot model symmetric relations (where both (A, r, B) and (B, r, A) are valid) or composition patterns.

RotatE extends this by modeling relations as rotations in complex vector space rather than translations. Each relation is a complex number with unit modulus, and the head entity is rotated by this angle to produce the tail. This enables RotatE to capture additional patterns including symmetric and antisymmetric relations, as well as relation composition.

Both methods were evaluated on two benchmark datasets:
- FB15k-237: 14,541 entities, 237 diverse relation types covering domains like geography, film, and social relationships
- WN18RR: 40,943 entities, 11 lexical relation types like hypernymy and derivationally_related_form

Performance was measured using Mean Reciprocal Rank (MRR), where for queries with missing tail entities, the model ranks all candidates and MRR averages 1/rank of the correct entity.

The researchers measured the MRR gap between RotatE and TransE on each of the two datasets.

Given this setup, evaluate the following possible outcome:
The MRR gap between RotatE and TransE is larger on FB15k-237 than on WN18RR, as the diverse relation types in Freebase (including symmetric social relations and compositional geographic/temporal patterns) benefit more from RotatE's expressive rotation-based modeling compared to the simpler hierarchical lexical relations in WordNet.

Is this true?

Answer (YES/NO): NO